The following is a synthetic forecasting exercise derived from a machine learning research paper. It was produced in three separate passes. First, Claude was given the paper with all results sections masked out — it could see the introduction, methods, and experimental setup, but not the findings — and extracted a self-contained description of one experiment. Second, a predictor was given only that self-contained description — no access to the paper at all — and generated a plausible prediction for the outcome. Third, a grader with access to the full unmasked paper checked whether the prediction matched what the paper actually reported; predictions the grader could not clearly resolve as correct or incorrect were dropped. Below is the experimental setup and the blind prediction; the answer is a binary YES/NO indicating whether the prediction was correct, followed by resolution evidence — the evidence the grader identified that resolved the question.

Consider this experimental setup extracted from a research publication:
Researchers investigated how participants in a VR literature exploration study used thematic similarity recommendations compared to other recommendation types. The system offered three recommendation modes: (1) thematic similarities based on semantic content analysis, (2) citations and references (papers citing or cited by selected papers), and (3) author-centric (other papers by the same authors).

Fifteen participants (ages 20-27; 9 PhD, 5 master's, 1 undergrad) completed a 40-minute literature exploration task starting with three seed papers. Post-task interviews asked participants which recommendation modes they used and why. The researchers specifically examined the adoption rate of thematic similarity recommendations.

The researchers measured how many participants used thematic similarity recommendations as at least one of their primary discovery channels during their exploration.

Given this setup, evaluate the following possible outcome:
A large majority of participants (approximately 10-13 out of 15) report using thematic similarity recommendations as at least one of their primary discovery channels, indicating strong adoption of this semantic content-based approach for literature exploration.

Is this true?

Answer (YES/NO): NO